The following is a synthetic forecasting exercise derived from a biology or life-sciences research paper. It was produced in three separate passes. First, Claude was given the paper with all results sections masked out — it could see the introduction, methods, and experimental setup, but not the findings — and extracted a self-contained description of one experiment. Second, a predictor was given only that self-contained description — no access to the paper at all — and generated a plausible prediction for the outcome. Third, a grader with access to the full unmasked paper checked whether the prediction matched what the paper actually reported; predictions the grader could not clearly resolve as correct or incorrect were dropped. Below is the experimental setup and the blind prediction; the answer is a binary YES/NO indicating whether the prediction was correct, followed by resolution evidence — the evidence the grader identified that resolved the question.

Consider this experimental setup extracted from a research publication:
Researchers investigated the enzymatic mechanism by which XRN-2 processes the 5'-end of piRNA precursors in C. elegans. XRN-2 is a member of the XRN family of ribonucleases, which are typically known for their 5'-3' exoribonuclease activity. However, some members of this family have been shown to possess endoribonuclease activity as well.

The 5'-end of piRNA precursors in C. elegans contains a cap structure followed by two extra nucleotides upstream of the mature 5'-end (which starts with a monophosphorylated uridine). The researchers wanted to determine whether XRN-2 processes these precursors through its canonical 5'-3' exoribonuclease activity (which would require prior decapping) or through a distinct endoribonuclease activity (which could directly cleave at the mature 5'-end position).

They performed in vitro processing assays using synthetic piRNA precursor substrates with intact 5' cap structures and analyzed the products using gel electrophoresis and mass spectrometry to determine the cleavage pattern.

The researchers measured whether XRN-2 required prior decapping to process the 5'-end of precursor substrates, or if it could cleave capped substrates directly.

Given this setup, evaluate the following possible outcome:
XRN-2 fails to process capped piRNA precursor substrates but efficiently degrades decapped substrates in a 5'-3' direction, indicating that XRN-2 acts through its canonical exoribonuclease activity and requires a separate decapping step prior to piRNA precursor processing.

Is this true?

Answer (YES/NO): NO